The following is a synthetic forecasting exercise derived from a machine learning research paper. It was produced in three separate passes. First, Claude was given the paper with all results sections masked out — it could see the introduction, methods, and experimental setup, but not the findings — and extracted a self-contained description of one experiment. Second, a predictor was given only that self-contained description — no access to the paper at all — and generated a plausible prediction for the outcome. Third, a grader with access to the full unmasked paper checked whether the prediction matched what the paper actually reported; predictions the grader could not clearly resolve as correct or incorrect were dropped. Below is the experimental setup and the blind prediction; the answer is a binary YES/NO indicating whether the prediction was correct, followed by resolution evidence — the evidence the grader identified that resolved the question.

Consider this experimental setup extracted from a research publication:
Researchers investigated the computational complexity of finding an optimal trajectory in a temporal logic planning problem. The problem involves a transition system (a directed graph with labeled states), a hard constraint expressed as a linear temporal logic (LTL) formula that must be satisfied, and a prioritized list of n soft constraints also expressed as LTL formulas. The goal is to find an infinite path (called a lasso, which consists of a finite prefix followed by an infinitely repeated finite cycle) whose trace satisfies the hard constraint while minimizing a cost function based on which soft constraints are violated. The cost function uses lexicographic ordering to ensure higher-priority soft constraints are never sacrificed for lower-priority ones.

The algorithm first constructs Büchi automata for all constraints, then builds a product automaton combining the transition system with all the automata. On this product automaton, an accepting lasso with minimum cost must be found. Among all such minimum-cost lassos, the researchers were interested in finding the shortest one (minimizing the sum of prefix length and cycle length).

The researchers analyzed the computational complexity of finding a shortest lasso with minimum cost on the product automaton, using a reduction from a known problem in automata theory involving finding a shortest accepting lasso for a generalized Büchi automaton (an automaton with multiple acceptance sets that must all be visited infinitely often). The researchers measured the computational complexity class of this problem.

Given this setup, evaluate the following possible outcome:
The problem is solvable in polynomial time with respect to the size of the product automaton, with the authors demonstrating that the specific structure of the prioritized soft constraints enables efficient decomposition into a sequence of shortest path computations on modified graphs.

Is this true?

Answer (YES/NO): NO